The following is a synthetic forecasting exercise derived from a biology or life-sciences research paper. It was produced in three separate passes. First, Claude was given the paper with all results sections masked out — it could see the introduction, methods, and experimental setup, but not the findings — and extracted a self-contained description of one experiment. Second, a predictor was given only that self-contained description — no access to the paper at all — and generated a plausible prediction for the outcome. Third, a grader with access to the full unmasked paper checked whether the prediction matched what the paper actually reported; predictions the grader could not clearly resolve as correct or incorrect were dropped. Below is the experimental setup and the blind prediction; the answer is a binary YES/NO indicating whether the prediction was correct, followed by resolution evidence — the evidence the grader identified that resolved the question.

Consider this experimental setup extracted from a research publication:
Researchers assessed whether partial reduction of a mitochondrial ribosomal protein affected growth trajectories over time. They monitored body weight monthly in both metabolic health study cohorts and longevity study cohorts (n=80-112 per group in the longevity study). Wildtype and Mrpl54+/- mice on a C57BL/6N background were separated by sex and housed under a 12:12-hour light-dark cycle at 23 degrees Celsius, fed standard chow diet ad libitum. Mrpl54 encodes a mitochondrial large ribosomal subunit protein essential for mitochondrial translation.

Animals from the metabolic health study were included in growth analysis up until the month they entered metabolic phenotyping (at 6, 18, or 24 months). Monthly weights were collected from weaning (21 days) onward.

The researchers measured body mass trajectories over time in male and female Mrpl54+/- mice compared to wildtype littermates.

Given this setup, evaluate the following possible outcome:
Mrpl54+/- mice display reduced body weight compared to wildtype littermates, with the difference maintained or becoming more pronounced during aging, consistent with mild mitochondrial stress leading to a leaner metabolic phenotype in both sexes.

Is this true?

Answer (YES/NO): NO